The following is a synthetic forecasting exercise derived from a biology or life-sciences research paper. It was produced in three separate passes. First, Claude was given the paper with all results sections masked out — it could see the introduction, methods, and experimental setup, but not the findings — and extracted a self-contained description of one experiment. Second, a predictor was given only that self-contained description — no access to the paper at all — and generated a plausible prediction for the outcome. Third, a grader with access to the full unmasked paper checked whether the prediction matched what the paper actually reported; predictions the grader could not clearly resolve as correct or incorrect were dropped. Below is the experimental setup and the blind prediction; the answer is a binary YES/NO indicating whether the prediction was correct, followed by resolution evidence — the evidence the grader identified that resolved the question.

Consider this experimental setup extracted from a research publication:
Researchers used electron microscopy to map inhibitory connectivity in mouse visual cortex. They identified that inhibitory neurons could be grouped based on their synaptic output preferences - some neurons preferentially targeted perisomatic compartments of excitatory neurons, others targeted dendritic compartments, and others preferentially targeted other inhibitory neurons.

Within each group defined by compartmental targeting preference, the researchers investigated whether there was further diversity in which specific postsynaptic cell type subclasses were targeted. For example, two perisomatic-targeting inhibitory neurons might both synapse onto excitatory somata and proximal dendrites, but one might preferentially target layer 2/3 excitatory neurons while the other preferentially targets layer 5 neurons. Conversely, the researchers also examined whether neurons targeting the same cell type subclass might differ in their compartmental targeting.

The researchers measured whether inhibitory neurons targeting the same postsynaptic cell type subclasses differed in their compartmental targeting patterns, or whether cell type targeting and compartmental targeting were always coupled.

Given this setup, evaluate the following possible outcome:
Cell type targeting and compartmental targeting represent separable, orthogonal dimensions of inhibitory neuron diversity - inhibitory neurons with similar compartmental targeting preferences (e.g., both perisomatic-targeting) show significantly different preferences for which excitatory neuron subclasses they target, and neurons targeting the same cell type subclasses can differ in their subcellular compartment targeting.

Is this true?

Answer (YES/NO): YES